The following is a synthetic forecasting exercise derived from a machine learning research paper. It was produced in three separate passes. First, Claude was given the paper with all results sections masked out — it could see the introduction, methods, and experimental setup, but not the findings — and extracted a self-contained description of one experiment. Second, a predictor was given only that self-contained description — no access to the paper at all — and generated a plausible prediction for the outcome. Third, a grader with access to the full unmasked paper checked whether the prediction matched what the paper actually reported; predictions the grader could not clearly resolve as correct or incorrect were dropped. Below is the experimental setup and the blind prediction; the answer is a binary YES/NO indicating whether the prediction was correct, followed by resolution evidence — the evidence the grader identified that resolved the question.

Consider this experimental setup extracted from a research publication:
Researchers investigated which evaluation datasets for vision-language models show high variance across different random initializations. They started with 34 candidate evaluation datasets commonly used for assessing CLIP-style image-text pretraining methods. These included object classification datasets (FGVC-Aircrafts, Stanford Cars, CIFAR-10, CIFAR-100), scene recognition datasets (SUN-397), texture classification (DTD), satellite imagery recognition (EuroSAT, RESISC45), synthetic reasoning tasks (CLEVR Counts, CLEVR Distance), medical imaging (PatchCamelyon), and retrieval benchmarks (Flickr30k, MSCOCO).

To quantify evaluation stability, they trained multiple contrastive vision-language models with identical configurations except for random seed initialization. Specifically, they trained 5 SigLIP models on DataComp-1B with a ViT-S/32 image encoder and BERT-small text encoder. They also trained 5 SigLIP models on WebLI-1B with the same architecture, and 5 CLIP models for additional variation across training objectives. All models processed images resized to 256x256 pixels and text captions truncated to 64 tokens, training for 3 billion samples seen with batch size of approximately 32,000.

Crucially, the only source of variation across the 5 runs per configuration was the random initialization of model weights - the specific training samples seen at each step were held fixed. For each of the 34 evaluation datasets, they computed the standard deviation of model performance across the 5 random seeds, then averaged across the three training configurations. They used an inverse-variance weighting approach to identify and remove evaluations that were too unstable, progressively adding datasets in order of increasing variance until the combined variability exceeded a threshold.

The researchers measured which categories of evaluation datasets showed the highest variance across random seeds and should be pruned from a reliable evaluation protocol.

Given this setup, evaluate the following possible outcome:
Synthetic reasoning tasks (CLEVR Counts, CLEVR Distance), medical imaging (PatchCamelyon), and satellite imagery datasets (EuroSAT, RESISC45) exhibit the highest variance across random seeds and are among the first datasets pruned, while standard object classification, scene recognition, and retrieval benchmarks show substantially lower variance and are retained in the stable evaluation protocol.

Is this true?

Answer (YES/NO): NO